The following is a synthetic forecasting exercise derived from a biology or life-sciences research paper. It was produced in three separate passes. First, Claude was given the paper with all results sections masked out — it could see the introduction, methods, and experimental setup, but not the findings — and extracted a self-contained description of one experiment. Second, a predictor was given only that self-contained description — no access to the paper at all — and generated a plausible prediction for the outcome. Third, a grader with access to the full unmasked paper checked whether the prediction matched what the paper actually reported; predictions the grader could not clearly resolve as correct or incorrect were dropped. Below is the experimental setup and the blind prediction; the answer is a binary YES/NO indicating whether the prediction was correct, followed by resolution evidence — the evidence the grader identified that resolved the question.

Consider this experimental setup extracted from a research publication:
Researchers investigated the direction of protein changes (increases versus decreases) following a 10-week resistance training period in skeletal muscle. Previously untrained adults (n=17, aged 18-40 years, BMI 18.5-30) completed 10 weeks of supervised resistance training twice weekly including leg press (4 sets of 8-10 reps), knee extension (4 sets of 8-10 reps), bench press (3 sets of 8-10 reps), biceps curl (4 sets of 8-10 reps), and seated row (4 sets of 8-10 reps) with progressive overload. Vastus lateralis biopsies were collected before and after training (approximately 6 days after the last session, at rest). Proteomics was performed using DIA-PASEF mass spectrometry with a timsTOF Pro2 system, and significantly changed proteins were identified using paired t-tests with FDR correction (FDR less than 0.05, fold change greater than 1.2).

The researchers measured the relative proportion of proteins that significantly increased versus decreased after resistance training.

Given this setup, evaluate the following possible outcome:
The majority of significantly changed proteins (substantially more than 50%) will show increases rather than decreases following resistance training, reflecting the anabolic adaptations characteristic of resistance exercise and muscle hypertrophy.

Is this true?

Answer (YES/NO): YES